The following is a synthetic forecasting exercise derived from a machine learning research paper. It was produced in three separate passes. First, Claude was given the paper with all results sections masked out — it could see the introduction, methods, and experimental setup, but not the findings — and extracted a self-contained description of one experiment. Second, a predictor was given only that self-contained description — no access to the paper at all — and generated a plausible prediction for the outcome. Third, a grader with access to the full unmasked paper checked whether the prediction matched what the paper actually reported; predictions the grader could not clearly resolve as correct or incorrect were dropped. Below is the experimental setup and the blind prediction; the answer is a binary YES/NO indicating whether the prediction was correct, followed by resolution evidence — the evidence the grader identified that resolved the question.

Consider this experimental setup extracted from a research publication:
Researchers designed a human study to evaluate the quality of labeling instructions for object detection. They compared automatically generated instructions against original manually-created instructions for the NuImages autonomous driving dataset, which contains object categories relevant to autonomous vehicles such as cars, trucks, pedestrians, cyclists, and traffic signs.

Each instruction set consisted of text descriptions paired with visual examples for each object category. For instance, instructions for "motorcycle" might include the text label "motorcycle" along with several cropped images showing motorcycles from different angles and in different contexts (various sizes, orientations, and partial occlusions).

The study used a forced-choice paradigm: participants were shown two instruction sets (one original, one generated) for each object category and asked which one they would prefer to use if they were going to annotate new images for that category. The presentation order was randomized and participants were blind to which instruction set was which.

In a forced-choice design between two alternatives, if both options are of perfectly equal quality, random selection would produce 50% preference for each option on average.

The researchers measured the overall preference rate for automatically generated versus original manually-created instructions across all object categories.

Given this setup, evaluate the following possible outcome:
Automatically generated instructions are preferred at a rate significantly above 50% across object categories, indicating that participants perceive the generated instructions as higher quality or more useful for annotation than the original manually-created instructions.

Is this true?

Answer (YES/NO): NO